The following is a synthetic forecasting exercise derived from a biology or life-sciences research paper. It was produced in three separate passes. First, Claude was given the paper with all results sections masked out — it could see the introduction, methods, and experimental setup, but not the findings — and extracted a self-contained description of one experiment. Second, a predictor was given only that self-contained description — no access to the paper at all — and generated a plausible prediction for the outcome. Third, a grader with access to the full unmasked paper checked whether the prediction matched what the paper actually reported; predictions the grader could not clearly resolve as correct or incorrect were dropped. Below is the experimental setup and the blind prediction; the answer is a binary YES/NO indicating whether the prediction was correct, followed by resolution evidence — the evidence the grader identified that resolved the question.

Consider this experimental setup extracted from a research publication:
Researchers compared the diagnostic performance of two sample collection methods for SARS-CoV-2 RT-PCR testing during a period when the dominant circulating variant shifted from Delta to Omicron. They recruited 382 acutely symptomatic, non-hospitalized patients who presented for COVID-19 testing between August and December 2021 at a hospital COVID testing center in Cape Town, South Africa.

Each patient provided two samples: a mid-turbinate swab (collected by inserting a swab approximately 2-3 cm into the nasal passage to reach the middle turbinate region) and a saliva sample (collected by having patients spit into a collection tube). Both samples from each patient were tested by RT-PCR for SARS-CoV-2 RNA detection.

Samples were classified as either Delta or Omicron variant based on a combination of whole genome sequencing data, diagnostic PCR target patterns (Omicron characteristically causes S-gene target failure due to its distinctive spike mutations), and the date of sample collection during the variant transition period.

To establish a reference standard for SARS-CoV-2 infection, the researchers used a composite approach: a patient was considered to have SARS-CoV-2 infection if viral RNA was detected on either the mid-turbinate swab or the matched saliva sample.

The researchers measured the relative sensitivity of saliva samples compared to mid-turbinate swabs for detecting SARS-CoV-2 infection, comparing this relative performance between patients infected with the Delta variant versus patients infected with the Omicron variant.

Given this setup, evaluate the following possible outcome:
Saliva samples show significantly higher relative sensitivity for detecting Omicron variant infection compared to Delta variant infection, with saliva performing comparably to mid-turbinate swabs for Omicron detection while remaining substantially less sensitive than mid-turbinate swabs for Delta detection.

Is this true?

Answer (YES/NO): NO